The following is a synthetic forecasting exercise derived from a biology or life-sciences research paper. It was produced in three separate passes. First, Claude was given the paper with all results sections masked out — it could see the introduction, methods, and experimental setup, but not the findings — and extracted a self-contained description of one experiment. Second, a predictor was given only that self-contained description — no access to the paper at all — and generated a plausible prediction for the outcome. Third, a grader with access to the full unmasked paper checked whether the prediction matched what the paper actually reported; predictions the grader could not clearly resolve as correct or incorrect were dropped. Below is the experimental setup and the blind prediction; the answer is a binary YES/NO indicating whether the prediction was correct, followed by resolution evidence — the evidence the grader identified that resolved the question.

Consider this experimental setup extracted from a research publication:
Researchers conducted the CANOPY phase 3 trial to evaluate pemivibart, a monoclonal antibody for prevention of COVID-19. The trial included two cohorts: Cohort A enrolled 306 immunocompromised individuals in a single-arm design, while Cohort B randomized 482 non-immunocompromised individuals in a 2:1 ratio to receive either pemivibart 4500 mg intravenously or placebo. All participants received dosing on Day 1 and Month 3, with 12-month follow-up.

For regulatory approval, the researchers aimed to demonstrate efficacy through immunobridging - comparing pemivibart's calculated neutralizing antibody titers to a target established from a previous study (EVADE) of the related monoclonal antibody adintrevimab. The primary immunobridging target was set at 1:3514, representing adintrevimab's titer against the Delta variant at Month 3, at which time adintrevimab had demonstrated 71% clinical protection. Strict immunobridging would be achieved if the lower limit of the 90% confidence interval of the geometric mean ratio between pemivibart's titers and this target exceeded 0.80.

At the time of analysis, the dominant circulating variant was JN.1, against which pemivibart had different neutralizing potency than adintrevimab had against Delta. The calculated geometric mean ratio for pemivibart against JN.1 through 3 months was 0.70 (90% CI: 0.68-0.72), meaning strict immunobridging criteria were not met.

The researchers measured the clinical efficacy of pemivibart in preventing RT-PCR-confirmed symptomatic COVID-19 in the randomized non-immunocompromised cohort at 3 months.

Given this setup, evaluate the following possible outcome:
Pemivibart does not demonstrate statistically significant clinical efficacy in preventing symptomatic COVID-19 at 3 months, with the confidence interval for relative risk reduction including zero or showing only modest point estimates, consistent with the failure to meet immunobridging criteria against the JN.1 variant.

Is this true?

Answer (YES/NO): NO